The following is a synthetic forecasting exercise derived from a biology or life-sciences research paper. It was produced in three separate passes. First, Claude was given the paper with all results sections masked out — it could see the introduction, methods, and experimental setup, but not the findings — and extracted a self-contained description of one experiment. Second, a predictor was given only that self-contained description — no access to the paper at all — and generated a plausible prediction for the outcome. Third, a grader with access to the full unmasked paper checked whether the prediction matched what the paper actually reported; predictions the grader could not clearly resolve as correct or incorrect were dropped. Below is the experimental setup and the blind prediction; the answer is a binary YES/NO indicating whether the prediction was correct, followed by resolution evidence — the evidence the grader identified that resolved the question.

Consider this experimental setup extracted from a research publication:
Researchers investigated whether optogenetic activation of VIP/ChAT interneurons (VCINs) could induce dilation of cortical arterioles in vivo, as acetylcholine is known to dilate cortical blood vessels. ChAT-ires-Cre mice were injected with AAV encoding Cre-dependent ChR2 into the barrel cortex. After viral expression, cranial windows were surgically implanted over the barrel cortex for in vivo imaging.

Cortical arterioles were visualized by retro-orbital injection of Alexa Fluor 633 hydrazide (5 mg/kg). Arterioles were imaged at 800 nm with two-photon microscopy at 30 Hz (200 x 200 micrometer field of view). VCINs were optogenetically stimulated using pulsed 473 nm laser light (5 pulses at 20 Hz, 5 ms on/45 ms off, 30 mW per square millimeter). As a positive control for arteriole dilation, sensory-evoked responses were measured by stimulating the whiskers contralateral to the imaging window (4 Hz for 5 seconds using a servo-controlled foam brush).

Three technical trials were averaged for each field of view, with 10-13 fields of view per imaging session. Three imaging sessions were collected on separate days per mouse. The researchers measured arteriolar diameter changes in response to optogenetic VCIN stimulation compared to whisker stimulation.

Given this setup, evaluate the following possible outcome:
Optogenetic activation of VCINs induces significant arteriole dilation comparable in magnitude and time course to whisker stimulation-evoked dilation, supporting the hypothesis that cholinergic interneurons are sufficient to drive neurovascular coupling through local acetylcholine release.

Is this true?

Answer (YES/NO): NO